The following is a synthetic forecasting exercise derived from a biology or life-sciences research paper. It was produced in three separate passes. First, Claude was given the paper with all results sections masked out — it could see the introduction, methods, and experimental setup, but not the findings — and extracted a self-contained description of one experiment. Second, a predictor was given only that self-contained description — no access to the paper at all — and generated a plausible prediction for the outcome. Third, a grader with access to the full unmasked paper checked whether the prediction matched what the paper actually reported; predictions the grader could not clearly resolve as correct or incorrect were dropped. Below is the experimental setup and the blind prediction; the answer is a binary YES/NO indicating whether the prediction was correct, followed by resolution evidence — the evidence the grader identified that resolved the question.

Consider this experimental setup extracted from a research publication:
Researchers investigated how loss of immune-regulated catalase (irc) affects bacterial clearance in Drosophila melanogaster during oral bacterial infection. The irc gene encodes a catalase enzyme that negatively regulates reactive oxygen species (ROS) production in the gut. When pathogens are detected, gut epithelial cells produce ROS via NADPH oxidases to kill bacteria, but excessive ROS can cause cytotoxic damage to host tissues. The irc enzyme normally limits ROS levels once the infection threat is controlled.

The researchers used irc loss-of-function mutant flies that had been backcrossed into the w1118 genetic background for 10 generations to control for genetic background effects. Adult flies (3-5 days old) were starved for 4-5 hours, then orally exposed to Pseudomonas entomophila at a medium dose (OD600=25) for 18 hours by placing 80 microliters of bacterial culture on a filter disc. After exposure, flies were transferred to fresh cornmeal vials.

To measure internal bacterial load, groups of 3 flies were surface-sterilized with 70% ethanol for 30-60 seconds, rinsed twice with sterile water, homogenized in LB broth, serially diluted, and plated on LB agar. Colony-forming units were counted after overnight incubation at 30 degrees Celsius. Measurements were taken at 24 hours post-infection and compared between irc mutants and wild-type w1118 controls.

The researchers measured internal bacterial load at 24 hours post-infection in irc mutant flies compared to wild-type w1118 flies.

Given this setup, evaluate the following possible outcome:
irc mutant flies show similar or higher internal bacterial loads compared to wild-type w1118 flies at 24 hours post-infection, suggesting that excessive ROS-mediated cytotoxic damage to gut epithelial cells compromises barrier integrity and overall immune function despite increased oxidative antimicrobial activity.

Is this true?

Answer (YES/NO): NO